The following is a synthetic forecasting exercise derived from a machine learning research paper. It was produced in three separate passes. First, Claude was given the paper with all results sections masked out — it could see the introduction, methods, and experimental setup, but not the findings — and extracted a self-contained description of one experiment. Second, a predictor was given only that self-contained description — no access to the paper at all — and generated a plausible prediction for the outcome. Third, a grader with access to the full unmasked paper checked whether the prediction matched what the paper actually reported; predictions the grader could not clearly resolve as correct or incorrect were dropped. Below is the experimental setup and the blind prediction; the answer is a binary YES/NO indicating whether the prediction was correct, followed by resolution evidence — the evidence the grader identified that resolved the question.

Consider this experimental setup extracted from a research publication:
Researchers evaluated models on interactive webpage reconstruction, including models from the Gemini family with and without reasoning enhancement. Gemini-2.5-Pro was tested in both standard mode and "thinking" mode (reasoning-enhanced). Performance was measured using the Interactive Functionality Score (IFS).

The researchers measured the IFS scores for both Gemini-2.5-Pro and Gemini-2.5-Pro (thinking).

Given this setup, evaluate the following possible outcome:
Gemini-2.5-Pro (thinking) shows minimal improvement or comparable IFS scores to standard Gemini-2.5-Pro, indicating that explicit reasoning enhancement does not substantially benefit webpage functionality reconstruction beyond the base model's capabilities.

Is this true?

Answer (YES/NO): NO